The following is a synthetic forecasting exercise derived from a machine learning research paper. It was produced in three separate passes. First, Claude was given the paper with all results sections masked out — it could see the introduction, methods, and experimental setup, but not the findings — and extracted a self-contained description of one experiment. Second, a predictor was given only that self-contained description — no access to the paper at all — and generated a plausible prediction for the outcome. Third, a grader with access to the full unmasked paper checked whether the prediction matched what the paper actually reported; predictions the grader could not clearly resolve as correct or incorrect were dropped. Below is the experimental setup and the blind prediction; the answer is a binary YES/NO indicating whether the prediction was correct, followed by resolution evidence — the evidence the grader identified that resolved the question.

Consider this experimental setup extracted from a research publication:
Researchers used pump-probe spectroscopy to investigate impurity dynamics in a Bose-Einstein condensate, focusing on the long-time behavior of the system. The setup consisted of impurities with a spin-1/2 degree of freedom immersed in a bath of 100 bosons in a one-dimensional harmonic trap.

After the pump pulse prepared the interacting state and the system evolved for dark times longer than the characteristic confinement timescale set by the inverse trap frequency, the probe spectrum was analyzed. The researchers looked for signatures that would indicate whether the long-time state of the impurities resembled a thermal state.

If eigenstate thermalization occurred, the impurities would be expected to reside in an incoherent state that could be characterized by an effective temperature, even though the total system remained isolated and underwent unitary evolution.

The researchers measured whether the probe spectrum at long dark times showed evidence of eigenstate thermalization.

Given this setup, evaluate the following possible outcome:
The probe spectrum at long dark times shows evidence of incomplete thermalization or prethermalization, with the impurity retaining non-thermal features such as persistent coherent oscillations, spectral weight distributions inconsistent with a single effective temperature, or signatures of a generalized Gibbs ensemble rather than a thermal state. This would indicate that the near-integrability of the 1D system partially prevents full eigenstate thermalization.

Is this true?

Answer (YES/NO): NO